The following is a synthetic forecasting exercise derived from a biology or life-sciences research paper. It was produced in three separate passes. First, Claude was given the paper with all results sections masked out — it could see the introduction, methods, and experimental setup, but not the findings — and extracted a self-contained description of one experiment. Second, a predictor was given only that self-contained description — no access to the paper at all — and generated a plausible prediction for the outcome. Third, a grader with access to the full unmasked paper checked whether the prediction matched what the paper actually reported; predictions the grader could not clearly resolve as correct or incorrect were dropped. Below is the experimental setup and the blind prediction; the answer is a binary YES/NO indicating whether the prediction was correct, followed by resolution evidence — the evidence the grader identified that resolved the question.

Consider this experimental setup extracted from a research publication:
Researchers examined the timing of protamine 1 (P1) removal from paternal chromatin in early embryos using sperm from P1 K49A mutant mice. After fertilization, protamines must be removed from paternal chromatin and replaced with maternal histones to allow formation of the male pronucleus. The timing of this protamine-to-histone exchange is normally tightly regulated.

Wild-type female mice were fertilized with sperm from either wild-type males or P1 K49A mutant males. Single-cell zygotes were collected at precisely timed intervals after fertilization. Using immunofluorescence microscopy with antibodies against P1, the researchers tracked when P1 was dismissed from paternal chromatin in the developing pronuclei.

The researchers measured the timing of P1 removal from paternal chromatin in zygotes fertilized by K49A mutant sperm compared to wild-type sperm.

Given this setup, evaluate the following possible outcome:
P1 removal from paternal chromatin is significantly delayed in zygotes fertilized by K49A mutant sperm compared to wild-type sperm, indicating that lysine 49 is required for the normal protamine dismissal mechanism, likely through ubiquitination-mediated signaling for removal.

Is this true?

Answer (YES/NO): NO